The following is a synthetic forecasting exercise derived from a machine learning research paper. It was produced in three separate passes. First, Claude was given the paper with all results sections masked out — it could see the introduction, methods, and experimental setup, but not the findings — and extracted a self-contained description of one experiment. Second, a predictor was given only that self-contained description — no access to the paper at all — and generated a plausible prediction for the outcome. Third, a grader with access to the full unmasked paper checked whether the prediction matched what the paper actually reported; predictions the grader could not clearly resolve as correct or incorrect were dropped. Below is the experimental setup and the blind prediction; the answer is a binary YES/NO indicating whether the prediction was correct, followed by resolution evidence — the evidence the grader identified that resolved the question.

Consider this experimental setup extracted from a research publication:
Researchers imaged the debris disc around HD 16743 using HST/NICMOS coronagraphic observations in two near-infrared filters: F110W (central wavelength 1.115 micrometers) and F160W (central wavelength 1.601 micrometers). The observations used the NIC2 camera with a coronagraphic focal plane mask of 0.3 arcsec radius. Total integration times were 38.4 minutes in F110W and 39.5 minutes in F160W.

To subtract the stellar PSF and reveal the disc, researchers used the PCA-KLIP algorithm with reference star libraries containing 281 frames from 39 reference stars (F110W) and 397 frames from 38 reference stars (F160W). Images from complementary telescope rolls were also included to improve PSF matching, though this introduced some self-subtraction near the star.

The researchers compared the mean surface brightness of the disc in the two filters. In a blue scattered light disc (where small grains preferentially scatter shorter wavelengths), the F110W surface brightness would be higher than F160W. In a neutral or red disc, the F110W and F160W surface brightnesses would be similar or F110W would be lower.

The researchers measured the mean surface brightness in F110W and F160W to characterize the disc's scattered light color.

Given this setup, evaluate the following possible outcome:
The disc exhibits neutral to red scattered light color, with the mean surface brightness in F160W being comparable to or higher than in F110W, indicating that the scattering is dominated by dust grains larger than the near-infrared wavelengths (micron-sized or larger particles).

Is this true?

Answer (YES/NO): NO